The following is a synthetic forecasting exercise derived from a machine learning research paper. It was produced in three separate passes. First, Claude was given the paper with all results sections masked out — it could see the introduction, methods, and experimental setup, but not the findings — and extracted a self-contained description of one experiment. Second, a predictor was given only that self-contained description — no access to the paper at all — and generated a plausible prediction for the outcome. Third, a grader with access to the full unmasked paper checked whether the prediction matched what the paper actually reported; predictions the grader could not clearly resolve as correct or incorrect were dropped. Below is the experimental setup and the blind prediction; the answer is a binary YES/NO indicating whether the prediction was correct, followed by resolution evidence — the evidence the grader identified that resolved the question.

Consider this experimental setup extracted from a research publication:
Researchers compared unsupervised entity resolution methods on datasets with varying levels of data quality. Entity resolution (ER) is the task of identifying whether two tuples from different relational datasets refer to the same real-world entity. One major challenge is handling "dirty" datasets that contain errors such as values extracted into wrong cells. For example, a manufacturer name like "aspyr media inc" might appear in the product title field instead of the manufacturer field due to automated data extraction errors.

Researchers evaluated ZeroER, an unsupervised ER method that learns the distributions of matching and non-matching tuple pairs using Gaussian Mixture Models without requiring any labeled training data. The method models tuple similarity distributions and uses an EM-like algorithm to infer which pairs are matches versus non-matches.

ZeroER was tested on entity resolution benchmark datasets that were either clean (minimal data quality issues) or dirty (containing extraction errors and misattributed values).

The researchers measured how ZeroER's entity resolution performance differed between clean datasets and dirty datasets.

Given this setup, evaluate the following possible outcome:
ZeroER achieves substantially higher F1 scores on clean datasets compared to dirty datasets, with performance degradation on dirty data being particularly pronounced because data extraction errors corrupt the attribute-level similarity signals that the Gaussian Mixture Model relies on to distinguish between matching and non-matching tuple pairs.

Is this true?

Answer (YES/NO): YES